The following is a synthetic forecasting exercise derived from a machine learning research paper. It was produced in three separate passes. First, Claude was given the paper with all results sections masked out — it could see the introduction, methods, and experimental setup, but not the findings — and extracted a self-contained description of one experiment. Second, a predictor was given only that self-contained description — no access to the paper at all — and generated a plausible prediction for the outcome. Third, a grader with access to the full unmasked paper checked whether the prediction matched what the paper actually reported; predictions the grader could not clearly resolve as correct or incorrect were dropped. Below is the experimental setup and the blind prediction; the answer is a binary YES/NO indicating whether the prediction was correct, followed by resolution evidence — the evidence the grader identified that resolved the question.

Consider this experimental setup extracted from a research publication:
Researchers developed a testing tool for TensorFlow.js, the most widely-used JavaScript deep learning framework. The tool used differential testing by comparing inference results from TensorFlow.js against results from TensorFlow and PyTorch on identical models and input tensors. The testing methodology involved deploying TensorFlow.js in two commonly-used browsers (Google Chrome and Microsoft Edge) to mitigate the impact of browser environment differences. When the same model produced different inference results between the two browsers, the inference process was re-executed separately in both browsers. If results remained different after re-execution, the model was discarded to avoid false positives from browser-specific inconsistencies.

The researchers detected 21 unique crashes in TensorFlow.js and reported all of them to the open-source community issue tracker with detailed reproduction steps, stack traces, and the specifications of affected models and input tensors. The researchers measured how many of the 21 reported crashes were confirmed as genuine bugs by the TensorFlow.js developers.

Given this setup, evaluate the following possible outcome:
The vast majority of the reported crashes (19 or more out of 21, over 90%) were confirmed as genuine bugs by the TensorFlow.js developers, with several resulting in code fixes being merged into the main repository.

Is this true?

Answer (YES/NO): NO